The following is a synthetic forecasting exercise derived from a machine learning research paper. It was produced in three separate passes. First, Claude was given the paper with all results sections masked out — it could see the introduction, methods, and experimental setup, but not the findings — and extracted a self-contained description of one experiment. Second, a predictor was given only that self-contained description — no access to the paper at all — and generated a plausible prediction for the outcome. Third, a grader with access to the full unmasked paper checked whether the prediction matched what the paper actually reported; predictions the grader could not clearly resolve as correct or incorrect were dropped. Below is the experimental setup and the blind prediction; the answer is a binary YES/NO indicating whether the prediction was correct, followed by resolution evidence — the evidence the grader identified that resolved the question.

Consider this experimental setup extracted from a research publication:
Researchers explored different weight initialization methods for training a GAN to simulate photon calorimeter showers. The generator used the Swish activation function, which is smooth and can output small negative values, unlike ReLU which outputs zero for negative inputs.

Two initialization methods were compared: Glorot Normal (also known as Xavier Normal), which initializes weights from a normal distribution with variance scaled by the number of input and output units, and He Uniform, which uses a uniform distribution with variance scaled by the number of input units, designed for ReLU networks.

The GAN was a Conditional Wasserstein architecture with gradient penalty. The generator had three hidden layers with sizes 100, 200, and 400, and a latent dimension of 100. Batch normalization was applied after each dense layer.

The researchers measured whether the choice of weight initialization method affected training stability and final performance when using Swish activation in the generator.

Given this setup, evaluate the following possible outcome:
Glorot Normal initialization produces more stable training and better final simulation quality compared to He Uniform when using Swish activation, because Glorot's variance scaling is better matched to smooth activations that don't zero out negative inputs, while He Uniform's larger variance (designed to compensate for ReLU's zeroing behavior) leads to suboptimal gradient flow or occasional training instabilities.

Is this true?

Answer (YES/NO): YES